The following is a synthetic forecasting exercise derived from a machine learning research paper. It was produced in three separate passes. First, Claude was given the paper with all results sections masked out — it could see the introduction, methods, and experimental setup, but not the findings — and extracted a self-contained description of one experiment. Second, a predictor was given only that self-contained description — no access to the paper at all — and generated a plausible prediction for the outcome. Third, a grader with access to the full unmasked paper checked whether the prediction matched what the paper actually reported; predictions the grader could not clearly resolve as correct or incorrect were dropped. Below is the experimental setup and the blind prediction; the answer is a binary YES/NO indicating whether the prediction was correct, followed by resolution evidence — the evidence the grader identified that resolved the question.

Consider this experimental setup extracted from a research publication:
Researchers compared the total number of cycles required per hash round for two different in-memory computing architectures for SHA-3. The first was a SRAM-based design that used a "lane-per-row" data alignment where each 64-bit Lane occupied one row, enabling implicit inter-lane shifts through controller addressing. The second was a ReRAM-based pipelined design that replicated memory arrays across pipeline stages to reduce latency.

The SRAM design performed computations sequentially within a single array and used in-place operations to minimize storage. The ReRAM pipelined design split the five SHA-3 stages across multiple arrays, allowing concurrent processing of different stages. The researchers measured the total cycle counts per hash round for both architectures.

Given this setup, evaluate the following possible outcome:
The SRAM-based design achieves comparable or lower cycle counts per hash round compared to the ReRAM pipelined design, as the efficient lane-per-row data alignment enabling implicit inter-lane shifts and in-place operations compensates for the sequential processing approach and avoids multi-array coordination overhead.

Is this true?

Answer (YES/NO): NO